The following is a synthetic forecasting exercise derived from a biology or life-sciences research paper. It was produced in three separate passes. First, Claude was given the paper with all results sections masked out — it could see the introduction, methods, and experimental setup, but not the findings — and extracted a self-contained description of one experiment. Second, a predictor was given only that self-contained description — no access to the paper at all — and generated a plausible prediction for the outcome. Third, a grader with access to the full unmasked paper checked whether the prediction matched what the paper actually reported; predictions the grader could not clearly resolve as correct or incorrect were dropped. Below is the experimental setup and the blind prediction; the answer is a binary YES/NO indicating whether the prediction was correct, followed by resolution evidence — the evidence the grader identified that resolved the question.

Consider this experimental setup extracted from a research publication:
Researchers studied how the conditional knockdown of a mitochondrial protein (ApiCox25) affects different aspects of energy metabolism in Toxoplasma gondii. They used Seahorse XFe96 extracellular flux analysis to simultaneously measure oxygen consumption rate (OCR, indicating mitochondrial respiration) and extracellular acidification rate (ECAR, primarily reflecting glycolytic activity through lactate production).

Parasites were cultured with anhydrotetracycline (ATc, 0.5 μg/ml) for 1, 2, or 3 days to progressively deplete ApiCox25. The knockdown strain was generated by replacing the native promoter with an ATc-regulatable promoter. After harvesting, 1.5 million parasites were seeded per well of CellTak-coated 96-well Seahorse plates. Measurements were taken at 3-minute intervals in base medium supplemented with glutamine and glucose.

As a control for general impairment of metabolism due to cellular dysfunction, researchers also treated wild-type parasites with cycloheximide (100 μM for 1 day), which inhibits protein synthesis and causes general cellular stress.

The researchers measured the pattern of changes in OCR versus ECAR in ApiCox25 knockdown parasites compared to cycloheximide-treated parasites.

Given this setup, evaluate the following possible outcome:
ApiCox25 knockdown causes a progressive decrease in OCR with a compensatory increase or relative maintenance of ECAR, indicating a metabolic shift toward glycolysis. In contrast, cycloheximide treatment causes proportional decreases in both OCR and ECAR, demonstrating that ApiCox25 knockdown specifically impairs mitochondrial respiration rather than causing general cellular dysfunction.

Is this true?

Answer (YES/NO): YES